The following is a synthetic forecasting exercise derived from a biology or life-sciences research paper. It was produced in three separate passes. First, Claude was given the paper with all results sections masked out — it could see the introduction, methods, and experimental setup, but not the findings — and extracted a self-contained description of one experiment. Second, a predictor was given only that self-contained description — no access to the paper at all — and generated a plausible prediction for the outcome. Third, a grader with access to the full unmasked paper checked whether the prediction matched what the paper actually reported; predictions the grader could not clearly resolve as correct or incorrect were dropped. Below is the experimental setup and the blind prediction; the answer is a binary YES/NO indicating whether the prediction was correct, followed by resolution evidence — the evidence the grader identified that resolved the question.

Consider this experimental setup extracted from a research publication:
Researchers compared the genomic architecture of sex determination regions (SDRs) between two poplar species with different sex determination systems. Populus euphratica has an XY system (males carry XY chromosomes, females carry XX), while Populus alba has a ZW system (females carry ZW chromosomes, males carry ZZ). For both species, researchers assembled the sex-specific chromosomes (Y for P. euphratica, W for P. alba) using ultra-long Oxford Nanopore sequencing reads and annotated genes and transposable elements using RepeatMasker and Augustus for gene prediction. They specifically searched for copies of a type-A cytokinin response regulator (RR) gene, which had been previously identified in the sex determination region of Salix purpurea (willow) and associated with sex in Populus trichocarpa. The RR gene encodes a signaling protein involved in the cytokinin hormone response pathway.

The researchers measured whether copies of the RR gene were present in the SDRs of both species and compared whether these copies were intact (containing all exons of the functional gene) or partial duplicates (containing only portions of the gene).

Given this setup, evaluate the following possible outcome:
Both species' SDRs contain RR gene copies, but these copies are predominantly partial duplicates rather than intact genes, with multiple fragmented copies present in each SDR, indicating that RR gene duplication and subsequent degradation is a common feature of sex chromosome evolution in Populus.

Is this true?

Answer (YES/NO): NO